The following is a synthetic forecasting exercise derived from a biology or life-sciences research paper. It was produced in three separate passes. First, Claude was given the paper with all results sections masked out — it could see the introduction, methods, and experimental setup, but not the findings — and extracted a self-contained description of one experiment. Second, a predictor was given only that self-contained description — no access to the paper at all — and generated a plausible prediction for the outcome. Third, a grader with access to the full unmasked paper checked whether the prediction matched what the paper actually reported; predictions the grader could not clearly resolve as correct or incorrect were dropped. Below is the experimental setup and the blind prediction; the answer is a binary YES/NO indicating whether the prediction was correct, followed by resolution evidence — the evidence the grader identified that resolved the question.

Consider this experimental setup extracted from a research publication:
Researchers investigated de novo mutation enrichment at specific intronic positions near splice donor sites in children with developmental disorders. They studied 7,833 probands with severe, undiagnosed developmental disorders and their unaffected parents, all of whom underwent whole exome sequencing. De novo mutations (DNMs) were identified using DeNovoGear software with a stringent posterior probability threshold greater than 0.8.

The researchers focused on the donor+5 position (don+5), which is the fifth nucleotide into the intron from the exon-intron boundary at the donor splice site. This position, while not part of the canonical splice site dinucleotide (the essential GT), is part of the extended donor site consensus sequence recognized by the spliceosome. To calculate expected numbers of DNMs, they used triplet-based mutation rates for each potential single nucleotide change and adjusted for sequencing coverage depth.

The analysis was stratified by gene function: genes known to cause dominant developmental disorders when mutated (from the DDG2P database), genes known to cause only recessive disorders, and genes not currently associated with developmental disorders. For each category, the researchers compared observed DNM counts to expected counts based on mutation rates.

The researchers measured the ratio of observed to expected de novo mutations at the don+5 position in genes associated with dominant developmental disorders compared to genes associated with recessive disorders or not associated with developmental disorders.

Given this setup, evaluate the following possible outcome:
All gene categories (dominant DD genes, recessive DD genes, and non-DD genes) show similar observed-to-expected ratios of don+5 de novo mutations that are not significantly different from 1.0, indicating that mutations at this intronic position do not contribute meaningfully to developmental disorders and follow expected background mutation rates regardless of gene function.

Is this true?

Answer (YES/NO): NO